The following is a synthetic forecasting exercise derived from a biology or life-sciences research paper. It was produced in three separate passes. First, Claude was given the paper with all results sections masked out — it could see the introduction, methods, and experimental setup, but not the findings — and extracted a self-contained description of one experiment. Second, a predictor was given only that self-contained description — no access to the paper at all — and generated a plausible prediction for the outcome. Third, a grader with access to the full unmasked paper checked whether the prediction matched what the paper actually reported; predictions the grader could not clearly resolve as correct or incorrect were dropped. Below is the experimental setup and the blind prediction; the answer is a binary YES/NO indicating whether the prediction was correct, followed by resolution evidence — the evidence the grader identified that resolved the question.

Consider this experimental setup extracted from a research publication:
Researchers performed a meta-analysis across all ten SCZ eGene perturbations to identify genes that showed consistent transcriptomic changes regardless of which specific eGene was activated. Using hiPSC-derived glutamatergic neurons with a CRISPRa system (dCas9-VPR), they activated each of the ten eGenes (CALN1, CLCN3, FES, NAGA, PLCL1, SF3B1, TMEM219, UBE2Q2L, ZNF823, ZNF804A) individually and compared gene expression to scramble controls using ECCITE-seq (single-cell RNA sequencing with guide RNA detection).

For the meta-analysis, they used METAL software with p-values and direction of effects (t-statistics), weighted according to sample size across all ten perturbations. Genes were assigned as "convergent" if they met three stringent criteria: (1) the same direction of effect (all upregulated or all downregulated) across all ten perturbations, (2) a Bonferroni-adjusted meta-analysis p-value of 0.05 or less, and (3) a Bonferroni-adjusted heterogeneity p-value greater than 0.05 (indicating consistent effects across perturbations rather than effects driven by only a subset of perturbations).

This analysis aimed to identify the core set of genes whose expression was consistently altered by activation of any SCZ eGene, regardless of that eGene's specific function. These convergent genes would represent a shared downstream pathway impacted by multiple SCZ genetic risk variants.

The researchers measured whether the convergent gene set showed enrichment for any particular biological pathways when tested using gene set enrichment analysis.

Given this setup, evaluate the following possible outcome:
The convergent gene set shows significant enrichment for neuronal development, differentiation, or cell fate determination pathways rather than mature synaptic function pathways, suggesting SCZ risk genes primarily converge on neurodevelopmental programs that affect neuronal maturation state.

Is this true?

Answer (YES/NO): NO